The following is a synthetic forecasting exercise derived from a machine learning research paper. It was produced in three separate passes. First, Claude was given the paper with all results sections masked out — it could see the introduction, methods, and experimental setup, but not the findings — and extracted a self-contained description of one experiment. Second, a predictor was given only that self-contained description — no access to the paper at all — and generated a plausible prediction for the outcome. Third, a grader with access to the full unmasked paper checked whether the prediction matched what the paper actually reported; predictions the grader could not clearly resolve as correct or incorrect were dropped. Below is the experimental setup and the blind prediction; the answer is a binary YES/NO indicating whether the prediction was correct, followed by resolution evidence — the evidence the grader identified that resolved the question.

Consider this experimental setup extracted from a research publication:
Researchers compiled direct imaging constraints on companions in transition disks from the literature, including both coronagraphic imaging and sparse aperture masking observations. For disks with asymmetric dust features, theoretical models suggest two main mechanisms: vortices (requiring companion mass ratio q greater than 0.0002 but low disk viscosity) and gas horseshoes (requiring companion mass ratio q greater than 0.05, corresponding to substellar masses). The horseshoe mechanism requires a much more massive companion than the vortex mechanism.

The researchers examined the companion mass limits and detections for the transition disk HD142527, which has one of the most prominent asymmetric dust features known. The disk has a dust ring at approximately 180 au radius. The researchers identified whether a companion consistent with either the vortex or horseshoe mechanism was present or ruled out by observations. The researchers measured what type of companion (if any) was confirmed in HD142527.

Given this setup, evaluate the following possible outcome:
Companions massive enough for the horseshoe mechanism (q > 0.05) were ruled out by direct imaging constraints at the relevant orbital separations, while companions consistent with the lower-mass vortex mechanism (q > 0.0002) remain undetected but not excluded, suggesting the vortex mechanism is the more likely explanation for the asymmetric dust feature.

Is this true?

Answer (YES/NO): NO